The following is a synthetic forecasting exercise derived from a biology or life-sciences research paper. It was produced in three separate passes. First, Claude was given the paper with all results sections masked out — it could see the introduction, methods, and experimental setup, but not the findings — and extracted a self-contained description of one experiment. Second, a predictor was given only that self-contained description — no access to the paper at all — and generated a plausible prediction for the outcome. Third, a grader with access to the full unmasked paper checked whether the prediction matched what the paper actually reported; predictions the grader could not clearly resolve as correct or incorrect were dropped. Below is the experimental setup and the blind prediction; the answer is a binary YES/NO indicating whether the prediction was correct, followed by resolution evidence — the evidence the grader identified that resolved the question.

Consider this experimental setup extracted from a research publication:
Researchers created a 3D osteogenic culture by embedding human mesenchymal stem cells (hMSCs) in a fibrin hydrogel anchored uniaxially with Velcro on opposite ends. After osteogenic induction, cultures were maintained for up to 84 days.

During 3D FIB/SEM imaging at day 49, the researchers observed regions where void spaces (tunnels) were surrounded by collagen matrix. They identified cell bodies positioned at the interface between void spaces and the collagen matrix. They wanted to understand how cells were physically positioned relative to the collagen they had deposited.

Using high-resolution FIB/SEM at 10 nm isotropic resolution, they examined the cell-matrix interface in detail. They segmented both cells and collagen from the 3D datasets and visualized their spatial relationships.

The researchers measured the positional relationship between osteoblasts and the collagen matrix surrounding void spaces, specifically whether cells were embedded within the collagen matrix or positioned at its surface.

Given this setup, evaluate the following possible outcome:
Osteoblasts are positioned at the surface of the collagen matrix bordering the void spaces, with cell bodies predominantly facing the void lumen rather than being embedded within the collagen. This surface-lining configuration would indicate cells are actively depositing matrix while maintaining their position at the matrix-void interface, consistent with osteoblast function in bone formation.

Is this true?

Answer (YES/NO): NO